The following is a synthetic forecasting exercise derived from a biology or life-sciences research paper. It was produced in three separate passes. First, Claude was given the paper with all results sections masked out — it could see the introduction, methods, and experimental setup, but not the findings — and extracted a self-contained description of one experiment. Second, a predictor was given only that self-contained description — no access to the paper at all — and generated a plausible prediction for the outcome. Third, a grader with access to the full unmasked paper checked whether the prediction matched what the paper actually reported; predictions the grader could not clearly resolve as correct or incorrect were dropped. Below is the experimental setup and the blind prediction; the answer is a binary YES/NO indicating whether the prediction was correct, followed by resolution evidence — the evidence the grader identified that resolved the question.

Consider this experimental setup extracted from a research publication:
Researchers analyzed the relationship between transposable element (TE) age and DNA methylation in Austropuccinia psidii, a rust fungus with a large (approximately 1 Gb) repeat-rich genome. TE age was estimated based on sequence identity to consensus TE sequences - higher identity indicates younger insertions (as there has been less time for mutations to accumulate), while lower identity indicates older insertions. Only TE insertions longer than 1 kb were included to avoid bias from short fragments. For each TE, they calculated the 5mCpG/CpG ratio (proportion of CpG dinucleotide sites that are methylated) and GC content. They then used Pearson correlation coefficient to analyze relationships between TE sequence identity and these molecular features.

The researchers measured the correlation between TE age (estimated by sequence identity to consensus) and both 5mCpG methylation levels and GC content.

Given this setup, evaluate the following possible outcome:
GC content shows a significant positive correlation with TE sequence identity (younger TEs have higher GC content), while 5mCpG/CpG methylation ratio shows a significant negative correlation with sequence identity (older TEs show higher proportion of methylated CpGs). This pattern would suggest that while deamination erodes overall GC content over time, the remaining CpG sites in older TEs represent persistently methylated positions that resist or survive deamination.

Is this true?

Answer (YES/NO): NO